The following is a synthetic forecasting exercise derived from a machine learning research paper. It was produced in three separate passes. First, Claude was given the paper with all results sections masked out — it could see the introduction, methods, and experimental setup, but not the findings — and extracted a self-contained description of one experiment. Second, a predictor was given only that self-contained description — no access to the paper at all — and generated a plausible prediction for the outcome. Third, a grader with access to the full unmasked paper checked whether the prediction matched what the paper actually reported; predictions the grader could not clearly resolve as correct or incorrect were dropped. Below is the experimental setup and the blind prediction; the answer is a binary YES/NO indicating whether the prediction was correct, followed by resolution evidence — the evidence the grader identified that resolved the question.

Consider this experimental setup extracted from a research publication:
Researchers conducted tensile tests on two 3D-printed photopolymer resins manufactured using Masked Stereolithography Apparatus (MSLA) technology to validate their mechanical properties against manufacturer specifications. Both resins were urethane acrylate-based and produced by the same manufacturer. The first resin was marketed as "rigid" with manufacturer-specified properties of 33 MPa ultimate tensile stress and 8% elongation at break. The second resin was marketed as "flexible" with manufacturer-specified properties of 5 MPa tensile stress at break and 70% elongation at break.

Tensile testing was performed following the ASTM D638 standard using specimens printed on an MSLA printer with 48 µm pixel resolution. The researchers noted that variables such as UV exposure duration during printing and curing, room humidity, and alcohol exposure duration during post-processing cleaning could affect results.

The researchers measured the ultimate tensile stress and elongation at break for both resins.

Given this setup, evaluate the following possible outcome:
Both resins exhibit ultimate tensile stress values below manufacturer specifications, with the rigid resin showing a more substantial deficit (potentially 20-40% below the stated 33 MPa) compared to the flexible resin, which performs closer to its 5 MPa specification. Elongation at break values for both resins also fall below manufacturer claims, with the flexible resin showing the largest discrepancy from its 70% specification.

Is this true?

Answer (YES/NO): NO